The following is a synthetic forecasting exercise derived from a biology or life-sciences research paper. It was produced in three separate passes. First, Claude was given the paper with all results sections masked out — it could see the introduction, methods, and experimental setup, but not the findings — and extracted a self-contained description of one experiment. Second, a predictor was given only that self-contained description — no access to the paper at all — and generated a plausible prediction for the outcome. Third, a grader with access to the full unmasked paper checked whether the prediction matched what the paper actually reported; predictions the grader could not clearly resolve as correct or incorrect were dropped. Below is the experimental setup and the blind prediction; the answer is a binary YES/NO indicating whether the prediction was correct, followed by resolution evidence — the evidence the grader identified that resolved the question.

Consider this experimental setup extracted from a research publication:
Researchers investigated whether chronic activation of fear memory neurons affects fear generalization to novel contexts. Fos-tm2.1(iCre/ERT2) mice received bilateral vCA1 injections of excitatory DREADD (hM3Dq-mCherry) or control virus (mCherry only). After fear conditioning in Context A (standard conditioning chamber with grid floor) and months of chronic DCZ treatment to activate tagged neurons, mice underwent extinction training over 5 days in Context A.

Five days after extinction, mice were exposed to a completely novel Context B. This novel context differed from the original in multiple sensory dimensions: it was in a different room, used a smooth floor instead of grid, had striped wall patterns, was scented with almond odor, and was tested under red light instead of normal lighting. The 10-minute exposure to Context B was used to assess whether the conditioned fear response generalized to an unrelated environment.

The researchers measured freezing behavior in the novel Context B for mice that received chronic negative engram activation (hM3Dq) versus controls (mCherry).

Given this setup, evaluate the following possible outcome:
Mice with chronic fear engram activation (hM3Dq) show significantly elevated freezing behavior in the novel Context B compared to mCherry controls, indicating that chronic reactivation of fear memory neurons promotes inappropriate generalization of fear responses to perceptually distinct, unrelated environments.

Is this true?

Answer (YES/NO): YES